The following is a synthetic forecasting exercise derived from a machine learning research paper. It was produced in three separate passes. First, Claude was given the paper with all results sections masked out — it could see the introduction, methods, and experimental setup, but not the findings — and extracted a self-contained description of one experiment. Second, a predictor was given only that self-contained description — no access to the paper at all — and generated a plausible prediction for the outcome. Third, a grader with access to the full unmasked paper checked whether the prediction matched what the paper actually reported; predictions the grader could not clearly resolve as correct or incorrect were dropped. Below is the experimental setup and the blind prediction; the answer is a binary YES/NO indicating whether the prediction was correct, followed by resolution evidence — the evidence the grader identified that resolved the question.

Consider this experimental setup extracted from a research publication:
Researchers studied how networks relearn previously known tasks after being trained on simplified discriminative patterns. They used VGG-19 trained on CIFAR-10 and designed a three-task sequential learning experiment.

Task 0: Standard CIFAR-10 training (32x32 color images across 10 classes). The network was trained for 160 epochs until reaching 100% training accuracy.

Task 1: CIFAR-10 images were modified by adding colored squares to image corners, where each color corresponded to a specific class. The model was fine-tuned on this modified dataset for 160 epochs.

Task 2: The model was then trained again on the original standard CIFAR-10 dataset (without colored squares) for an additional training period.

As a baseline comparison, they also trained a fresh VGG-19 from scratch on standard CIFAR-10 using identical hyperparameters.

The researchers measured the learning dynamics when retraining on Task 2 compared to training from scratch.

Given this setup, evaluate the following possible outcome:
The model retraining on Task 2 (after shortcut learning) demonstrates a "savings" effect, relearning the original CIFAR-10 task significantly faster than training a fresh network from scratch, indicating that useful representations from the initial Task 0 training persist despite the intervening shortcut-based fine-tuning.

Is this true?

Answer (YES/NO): NO